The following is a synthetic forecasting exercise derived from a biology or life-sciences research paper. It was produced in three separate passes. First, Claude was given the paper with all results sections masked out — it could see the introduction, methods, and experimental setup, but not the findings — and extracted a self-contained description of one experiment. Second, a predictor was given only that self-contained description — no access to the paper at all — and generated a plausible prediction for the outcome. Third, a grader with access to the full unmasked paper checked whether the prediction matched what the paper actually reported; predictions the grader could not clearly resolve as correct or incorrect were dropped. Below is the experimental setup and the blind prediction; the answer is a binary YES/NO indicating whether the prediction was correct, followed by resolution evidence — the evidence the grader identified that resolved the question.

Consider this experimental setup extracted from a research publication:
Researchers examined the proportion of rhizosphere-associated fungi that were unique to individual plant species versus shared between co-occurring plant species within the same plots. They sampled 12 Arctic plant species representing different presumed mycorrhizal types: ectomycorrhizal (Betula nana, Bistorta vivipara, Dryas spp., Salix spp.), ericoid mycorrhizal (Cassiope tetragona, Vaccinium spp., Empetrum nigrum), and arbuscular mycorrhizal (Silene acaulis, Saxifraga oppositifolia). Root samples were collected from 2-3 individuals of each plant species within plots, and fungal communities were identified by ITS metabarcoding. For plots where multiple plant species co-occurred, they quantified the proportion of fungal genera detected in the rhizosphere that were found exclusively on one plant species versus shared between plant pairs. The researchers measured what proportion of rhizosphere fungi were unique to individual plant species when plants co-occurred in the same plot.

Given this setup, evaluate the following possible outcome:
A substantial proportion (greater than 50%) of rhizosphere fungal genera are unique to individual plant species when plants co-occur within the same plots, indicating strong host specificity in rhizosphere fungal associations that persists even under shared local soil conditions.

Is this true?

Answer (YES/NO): NO